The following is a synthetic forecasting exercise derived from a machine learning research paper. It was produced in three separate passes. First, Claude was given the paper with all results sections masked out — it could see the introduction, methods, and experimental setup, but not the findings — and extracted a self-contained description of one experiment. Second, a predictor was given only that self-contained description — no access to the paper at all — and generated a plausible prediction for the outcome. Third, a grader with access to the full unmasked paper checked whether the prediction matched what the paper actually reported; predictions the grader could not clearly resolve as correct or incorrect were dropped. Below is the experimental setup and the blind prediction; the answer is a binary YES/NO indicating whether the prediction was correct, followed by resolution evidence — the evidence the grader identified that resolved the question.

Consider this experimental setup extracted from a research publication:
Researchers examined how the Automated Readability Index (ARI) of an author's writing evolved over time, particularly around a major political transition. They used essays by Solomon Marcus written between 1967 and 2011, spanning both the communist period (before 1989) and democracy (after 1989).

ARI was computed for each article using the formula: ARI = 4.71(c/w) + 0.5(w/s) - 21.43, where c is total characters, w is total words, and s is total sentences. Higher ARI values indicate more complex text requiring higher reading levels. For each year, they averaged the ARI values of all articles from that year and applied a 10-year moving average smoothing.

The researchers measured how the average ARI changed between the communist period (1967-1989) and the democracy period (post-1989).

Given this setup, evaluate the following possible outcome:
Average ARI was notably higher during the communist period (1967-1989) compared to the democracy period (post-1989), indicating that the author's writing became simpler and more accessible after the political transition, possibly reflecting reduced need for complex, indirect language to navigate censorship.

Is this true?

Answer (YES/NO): YES